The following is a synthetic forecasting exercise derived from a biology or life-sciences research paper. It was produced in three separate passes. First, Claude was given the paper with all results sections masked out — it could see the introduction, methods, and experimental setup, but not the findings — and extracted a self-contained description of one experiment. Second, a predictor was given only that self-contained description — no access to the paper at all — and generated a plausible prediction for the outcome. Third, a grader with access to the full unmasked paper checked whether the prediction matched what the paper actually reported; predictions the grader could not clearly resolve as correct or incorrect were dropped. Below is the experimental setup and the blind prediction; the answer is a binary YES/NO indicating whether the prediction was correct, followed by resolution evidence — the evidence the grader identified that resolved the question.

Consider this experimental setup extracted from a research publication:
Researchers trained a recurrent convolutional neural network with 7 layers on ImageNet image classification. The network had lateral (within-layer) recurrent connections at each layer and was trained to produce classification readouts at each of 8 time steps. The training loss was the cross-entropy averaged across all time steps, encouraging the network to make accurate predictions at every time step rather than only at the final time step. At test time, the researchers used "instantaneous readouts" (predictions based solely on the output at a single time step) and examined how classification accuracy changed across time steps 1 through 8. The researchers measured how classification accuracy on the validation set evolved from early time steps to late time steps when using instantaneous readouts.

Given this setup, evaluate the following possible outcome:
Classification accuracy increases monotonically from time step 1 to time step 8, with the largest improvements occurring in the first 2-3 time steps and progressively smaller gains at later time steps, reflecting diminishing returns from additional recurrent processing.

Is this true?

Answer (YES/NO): NO